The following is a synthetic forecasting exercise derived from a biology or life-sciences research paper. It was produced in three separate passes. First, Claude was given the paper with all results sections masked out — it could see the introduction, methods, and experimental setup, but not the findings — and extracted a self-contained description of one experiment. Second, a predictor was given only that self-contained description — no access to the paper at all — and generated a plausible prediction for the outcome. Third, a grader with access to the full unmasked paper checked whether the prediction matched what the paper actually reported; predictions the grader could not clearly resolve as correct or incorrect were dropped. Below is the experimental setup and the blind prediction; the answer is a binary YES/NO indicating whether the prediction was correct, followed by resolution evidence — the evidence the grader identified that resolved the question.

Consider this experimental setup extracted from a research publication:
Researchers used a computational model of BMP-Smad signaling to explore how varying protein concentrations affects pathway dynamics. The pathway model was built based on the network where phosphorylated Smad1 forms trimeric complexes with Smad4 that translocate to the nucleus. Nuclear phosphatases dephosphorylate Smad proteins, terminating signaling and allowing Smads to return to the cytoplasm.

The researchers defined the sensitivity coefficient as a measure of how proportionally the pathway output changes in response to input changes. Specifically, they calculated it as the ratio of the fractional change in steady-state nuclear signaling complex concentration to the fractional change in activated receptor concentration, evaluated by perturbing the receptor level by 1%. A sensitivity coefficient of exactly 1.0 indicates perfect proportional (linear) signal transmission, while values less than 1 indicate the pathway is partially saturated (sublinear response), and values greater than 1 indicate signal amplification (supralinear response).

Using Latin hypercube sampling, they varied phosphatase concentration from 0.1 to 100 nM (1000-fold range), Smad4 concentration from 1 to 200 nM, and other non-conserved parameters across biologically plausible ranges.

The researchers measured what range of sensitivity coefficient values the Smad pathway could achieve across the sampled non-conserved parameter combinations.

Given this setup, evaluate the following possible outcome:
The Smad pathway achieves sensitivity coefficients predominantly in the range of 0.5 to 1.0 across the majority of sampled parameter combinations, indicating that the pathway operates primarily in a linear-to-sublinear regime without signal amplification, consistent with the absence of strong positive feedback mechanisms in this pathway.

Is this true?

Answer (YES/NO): NO